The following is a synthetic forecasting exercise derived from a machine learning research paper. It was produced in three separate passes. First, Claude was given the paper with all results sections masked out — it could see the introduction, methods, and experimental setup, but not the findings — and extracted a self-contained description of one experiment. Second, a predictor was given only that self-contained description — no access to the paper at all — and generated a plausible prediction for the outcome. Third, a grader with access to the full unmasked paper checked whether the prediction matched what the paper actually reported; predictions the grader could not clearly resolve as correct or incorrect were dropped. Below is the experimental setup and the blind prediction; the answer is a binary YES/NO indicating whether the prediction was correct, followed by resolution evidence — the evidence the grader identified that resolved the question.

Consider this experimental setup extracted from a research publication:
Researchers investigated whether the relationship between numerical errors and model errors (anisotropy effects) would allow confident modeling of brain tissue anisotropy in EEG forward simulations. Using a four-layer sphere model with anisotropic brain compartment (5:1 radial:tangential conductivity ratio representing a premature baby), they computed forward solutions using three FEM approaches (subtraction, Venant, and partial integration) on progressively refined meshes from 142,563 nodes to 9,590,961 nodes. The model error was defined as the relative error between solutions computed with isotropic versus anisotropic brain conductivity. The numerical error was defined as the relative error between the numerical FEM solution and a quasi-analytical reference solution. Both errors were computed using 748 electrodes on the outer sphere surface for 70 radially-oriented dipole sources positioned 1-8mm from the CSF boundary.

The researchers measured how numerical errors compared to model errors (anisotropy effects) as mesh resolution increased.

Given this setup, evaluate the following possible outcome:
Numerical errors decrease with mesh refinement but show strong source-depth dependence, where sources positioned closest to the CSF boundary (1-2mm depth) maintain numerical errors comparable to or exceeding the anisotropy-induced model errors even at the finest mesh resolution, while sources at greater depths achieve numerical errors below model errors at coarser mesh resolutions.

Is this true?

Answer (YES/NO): NO